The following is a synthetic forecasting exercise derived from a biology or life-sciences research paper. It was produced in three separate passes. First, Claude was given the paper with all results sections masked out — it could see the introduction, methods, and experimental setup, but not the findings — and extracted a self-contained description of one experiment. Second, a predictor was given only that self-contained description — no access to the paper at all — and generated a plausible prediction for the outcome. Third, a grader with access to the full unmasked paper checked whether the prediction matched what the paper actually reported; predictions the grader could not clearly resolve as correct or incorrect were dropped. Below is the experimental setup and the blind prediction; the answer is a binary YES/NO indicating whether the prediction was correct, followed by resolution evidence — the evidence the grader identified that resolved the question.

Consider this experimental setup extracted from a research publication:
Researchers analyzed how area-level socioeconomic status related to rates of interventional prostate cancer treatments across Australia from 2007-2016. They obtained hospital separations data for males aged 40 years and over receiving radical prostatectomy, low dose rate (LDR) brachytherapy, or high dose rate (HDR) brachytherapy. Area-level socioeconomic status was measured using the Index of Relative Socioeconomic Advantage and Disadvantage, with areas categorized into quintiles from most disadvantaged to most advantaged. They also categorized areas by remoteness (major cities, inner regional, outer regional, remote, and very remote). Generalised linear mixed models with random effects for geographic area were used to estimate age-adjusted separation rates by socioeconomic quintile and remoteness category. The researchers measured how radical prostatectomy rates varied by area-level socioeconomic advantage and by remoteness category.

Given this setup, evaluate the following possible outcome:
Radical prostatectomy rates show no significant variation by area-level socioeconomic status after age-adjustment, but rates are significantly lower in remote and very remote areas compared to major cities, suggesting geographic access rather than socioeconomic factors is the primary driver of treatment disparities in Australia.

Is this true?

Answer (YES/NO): NO